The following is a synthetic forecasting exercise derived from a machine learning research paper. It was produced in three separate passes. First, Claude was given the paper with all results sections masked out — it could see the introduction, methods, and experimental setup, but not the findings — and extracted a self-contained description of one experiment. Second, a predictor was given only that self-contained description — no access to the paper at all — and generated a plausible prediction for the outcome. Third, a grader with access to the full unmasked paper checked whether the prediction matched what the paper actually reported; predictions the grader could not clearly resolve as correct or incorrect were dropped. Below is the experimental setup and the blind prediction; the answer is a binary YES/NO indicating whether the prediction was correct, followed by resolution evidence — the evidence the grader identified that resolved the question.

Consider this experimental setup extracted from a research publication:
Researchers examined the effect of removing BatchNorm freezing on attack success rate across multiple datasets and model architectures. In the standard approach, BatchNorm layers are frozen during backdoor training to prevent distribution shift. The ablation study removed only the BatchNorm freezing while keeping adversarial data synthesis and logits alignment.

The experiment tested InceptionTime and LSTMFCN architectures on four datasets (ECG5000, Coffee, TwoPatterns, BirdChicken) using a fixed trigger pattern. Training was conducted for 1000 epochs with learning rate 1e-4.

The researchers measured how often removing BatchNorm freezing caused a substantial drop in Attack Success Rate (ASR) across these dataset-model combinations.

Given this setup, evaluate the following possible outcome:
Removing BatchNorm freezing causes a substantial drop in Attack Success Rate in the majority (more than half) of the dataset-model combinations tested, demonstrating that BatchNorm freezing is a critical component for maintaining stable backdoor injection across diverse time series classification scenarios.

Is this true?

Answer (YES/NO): YES